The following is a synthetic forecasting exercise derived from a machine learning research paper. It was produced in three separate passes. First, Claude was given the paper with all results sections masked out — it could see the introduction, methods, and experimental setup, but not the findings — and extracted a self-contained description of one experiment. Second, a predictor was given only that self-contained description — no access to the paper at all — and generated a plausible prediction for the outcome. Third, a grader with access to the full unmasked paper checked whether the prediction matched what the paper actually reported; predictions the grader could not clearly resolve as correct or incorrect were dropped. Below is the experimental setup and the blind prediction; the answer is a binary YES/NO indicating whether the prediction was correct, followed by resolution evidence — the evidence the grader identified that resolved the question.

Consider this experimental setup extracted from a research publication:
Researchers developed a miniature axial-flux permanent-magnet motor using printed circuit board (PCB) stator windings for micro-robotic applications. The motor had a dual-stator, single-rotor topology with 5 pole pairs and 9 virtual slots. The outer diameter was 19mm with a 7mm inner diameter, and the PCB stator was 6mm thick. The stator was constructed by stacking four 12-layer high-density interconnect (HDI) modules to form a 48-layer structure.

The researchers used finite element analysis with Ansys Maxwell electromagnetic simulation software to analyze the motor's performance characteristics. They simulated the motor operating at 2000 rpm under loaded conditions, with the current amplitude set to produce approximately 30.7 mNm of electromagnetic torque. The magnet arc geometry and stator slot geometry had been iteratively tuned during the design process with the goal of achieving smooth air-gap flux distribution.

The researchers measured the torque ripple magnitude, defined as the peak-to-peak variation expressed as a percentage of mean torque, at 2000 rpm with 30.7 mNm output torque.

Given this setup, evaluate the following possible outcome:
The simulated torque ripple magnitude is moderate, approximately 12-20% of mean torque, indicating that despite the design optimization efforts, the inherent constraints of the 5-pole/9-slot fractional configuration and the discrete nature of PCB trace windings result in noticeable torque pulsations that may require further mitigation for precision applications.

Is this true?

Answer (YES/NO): NO